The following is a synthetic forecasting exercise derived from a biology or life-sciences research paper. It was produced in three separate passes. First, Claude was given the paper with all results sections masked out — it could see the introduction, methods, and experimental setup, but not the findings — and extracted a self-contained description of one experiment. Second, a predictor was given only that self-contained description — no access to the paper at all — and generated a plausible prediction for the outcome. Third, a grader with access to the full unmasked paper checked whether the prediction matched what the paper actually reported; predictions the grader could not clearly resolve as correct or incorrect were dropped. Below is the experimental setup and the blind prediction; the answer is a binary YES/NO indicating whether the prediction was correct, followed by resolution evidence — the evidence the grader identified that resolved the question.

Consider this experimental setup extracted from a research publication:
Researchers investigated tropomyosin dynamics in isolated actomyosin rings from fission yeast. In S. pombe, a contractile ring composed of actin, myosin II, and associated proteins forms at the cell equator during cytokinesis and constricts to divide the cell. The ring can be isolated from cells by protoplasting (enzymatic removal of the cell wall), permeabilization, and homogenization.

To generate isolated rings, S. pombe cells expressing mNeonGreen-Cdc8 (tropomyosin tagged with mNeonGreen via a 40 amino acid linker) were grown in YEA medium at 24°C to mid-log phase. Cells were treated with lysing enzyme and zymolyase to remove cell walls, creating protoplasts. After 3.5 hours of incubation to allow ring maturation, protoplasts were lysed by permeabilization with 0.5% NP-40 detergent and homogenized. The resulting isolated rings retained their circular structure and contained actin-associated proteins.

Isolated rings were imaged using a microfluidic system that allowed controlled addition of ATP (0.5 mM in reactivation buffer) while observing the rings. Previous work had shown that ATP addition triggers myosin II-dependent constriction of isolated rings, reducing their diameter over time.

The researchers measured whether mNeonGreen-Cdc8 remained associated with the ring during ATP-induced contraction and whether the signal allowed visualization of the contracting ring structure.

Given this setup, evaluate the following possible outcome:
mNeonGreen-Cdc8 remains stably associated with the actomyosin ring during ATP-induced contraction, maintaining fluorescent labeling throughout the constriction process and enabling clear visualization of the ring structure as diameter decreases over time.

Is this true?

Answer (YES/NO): YES